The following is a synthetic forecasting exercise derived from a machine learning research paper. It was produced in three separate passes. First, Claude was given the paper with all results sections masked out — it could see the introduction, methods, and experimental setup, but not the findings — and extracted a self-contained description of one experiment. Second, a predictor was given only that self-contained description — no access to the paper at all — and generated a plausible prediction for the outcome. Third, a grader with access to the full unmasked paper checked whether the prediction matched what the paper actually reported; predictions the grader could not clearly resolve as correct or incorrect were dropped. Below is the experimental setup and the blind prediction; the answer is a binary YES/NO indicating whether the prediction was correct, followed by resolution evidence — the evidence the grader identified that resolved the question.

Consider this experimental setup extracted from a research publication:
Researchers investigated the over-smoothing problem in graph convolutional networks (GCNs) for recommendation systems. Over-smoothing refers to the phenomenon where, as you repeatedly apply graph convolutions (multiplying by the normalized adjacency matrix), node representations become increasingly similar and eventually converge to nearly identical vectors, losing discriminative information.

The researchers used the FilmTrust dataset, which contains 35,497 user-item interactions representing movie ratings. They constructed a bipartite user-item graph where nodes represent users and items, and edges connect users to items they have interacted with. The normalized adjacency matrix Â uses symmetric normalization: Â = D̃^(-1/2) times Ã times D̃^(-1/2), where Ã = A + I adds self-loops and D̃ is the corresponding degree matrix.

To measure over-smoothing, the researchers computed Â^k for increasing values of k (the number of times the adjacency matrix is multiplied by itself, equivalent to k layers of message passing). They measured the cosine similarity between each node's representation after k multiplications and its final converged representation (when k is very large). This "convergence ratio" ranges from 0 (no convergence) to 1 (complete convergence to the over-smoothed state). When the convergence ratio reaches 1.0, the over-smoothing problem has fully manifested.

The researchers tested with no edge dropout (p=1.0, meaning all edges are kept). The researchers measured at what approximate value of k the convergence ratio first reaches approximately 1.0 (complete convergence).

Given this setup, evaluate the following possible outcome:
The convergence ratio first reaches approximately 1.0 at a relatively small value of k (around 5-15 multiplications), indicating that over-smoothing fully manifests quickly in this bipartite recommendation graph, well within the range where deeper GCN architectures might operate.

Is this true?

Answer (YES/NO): NO